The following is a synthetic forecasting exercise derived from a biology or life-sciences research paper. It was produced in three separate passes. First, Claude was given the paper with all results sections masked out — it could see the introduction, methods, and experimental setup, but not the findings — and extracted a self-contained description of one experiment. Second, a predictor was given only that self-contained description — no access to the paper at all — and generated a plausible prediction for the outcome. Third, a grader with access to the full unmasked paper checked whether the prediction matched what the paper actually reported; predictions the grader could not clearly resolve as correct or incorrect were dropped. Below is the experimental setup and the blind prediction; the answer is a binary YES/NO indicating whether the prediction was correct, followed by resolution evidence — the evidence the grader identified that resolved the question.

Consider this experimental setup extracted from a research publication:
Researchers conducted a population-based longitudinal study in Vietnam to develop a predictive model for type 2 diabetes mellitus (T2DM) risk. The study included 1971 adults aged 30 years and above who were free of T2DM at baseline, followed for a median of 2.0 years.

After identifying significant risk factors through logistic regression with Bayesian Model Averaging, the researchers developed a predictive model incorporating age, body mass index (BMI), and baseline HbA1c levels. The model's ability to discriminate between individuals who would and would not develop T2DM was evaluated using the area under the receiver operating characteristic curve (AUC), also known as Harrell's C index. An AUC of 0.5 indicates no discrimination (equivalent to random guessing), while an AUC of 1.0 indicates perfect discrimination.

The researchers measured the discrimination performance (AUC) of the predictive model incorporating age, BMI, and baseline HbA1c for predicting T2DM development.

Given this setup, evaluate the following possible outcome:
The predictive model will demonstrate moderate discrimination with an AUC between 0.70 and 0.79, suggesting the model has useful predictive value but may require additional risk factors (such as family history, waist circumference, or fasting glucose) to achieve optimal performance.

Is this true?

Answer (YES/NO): NO